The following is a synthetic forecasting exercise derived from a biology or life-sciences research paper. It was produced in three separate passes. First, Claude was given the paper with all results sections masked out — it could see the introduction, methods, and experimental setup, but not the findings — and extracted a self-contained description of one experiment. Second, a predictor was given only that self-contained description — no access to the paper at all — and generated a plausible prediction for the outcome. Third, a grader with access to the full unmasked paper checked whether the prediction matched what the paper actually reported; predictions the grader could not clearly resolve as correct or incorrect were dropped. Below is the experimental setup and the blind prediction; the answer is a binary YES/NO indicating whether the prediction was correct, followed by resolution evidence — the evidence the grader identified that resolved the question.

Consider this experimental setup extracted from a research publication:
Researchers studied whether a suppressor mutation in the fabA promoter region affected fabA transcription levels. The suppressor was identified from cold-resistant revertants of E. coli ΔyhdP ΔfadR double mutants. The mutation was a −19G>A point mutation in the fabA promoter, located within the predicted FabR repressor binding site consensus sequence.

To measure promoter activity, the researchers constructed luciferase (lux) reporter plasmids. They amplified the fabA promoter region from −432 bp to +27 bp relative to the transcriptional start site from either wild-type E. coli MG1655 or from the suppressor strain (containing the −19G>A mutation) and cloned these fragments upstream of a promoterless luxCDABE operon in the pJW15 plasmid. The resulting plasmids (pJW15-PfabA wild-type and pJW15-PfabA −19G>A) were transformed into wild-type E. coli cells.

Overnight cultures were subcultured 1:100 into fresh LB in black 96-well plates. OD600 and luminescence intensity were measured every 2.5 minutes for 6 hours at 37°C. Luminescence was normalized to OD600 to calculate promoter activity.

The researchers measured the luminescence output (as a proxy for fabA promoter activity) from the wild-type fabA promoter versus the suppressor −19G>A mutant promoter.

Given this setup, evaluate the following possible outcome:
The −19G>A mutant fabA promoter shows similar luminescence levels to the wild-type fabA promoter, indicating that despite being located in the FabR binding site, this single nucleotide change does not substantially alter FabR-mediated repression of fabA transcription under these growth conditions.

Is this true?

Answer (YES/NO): NO